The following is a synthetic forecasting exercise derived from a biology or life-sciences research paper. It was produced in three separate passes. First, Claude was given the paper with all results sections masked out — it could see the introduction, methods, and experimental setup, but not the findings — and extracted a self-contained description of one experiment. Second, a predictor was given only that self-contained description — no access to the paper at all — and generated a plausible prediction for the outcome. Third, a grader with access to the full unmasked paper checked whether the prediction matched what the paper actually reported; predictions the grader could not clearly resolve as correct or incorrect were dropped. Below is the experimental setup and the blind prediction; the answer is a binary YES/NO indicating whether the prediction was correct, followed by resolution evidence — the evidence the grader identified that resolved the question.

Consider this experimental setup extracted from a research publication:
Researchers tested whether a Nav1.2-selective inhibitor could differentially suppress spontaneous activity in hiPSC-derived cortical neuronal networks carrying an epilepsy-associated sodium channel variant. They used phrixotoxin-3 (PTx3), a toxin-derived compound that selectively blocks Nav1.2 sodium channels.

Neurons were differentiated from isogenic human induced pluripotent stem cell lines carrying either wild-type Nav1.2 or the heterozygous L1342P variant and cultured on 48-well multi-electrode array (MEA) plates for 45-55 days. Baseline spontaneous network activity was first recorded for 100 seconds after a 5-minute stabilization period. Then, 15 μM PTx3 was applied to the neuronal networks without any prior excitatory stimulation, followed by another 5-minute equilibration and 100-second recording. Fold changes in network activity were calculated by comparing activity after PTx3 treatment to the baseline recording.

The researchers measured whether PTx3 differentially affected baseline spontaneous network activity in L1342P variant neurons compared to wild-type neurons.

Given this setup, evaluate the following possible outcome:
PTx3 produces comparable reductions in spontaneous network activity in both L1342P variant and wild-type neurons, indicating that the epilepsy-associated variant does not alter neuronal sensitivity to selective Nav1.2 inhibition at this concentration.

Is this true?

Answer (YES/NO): NO